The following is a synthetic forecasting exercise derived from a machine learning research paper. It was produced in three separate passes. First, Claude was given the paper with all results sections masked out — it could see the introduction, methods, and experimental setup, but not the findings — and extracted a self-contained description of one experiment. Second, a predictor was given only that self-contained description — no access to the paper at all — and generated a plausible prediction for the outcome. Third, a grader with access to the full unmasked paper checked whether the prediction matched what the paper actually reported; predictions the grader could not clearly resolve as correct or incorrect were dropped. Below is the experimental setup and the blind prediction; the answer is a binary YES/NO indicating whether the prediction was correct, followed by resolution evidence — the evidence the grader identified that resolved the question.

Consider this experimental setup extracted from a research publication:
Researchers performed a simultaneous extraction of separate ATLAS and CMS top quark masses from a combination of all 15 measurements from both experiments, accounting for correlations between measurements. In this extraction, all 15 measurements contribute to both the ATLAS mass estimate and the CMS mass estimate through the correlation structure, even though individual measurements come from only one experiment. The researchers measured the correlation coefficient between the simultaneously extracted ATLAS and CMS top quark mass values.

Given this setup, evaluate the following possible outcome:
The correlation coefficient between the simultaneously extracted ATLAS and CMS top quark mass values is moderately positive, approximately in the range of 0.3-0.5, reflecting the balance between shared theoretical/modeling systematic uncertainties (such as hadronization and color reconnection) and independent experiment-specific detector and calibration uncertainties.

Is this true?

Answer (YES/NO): NO